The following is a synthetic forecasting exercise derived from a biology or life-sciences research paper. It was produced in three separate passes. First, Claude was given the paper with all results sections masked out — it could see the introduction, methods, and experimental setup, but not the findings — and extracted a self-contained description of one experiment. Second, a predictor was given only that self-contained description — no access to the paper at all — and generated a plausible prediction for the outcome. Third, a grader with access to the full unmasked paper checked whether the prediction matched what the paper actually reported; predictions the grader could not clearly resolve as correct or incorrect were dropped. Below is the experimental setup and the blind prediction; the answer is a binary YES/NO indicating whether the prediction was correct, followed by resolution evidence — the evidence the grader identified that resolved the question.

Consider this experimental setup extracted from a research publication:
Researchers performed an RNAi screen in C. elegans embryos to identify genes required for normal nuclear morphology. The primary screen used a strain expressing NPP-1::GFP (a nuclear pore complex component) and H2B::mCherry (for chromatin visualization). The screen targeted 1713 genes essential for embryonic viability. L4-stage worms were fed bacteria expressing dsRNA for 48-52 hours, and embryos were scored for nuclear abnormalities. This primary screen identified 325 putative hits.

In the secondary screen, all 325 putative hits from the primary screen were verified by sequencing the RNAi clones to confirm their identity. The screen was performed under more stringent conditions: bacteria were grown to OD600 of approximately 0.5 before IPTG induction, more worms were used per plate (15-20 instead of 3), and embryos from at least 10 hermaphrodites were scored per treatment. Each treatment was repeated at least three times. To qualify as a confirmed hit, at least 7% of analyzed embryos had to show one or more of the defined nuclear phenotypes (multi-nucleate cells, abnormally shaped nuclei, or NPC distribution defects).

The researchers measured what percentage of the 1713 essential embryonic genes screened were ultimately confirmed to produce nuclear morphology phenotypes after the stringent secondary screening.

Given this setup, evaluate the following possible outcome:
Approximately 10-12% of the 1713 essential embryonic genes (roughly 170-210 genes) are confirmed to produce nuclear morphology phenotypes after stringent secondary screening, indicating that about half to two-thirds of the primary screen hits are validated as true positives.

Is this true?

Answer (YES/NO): YES